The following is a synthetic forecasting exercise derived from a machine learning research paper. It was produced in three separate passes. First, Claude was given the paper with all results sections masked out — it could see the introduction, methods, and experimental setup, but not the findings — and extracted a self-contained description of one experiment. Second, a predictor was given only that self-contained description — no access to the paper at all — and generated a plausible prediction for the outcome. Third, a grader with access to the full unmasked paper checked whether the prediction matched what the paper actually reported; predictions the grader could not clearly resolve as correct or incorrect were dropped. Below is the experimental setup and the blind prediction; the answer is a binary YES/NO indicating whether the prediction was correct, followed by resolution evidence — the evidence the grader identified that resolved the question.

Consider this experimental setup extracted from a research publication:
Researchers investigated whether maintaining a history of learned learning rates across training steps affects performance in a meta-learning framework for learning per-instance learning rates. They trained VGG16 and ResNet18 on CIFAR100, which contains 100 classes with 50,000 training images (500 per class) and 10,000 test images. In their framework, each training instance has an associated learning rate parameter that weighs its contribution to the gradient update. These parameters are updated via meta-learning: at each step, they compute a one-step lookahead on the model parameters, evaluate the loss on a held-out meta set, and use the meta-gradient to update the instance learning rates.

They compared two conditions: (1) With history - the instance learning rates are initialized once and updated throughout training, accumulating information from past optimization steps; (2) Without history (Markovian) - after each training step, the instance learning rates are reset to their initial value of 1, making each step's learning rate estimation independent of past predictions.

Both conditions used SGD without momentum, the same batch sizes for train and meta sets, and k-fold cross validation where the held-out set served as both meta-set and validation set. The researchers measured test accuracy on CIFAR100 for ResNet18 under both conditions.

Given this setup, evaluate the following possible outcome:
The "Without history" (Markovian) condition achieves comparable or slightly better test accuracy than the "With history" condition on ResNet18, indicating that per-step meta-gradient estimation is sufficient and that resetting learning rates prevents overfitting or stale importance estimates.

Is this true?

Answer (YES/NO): NO